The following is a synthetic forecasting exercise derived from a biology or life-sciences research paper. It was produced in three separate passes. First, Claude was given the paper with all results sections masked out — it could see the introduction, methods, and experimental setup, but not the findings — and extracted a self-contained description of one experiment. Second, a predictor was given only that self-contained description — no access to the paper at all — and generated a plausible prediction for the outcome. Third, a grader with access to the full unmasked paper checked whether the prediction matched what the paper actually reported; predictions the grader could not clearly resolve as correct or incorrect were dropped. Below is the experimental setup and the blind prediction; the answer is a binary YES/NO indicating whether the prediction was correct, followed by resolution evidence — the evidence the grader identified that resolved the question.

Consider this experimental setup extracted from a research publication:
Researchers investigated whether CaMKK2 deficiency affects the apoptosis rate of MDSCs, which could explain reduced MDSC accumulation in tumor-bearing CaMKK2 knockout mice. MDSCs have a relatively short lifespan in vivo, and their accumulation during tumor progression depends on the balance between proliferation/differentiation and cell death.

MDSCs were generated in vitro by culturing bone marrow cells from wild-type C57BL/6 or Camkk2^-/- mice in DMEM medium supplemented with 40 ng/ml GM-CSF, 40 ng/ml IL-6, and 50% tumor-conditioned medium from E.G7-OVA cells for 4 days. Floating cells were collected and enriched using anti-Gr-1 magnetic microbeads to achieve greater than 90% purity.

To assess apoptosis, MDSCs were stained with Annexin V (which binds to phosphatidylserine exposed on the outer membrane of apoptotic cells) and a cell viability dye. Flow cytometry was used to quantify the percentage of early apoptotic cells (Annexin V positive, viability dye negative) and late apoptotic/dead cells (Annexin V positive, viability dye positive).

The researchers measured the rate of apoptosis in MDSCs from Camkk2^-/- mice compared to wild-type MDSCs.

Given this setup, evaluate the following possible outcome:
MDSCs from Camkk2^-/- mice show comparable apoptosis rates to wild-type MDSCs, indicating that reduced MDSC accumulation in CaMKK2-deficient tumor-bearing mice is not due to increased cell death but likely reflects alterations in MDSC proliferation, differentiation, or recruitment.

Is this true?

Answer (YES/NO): NO